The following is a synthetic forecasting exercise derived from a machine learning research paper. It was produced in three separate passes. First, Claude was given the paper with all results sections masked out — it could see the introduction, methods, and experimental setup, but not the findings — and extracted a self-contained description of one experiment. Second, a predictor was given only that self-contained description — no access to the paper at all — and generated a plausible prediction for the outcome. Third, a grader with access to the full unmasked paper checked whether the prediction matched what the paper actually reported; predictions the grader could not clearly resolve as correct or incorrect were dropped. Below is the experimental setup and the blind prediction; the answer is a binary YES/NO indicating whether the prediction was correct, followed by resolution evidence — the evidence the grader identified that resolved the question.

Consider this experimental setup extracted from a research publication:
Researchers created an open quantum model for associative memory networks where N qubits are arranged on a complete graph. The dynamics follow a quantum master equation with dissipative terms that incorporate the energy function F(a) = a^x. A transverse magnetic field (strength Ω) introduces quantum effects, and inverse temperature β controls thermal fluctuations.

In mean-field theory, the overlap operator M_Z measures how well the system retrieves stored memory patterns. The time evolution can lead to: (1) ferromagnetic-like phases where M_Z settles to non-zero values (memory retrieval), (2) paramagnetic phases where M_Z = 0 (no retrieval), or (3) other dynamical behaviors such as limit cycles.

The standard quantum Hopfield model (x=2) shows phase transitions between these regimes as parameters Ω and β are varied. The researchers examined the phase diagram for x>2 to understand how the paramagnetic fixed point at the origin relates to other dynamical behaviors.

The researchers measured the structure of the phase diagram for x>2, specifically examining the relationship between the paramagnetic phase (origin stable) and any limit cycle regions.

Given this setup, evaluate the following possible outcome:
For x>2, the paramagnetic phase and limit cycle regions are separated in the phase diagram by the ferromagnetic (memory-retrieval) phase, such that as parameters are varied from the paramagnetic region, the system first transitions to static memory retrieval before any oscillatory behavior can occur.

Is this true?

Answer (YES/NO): NO